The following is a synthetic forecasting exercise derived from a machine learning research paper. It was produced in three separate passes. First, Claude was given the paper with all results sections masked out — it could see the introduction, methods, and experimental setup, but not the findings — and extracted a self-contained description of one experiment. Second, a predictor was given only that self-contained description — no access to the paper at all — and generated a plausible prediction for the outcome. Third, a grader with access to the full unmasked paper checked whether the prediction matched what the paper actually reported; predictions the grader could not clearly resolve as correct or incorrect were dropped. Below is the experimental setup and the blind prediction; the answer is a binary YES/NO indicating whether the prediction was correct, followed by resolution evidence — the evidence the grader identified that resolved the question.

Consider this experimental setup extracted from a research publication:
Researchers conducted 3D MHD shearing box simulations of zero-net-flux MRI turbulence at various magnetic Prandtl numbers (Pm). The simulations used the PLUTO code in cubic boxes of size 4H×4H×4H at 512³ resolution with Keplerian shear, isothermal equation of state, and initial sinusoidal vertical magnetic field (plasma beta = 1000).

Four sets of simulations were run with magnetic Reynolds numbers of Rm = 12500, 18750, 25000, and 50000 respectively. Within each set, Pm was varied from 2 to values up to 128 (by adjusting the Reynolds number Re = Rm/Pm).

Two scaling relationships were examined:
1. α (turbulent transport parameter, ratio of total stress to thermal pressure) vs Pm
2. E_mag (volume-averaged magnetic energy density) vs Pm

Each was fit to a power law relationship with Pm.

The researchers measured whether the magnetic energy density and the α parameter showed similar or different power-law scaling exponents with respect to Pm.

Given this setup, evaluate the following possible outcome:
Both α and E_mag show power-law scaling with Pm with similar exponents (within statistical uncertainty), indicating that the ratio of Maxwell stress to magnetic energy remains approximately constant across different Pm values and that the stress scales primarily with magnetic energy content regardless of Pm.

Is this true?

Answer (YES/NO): NO